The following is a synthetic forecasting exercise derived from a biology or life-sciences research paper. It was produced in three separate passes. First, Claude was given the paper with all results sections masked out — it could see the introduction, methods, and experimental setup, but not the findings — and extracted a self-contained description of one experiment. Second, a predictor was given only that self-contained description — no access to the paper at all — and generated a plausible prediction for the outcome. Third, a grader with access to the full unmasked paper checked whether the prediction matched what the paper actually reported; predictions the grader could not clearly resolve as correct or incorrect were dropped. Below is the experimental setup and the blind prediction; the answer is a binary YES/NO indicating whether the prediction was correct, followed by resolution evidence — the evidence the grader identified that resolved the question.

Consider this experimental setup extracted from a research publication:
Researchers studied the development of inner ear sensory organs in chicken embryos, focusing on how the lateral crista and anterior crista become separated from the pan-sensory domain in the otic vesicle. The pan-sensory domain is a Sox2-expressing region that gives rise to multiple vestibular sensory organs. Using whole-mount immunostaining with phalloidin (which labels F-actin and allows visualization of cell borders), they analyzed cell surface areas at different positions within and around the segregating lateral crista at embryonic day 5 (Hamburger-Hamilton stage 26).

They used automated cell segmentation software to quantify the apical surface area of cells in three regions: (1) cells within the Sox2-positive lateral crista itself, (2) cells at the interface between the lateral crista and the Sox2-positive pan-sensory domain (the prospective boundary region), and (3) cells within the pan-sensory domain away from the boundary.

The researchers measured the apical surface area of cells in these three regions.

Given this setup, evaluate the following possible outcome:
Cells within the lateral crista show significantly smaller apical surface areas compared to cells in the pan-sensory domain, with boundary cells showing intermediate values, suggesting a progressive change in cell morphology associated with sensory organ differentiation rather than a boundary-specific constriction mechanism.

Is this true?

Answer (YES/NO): NO